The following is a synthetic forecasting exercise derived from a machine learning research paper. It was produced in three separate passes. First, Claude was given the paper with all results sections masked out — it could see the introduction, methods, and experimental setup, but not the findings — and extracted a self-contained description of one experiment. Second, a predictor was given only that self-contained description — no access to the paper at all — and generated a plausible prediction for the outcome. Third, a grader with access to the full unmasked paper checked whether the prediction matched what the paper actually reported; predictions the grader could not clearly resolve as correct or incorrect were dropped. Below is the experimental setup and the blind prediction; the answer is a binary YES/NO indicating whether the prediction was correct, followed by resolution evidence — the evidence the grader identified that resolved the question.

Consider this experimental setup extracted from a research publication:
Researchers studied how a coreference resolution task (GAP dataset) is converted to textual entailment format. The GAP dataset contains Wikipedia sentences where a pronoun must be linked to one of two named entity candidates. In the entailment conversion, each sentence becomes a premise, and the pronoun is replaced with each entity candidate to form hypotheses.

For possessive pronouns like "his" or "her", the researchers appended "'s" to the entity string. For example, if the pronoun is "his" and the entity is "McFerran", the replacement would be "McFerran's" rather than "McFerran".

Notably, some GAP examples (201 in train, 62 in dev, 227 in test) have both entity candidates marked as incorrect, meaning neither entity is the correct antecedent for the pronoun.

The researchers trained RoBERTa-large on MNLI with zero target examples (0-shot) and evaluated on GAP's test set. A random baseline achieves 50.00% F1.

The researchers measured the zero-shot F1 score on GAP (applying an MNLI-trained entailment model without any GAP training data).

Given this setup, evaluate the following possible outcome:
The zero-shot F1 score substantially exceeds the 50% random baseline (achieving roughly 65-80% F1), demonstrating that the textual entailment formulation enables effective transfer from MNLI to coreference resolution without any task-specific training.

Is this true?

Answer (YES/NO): NO